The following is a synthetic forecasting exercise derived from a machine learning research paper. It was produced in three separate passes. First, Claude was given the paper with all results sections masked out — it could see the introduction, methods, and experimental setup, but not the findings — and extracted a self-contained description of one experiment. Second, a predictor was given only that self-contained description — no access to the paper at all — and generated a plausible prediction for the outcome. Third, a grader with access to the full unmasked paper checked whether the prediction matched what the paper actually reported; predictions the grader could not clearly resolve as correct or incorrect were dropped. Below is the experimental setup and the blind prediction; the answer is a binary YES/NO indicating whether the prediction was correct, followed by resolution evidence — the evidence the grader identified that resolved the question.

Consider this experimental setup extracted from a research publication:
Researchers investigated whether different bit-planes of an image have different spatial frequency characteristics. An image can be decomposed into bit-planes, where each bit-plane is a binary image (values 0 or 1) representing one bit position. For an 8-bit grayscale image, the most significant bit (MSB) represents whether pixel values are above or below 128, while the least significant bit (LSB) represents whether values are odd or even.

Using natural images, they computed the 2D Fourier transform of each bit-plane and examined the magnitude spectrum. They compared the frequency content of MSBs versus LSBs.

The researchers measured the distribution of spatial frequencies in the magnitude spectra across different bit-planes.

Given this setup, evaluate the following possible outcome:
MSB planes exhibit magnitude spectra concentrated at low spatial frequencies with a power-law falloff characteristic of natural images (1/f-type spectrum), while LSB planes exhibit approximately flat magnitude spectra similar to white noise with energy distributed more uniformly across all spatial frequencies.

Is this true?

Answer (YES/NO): NO